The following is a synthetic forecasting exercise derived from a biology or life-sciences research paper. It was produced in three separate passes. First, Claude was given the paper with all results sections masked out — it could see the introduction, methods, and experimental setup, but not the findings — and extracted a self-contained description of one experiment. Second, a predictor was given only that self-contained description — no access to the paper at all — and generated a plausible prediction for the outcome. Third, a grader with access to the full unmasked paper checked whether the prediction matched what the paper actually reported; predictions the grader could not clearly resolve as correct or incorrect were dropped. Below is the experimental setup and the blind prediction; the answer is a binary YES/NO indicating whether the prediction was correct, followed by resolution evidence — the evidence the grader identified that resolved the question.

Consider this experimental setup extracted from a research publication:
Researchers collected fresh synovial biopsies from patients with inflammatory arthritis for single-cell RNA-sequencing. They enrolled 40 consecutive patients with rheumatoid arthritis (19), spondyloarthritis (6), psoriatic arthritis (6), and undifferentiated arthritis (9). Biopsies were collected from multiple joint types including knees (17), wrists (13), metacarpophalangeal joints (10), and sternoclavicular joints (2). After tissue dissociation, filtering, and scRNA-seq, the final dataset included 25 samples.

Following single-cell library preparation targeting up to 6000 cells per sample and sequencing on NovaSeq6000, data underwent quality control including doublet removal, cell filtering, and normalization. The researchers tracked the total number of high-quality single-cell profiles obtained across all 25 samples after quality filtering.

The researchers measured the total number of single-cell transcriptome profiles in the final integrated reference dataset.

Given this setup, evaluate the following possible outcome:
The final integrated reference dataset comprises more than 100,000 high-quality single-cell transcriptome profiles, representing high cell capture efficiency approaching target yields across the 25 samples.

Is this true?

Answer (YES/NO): YES